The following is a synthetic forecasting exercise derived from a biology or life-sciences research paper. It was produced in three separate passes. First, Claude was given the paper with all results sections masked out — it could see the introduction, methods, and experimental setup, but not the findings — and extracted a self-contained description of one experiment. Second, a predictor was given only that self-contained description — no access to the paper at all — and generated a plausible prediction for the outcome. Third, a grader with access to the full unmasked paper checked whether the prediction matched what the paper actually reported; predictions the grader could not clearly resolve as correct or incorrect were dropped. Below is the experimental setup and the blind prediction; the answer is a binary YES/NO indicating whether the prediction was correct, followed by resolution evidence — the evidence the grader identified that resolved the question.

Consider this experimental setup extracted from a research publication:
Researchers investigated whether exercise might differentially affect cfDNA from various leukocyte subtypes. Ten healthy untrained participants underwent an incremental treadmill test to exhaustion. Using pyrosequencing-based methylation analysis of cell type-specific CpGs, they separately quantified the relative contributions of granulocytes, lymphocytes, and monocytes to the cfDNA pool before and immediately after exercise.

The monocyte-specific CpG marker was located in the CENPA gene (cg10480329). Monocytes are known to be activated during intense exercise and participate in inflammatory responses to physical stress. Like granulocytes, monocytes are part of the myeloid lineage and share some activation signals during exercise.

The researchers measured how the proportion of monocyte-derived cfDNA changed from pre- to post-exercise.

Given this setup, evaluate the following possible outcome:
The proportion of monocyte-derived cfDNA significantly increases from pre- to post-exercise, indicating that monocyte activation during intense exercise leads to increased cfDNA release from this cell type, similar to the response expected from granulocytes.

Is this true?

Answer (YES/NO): NO